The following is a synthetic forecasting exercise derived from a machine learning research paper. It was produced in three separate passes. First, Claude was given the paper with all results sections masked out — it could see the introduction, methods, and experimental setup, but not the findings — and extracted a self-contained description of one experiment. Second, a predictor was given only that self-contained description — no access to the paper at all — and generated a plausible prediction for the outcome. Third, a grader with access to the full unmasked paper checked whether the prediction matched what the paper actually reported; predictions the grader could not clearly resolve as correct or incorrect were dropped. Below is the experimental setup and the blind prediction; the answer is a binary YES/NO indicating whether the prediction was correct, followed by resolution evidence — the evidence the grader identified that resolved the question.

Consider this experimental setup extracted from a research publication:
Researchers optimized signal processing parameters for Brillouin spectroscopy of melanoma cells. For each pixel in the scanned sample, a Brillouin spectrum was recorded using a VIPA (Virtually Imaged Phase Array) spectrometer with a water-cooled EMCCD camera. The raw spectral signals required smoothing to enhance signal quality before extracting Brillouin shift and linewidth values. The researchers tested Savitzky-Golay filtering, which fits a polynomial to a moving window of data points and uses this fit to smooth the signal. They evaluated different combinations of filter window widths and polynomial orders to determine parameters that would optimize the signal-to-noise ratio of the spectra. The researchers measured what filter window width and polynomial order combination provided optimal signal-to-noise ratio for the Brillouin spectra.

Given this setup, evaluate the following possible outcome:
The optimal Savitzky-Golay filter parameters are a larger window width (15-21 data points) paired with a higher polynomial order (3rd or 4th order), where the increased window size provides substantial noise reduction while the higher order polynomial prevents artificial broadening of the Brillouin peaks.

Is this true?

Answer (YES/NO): NO